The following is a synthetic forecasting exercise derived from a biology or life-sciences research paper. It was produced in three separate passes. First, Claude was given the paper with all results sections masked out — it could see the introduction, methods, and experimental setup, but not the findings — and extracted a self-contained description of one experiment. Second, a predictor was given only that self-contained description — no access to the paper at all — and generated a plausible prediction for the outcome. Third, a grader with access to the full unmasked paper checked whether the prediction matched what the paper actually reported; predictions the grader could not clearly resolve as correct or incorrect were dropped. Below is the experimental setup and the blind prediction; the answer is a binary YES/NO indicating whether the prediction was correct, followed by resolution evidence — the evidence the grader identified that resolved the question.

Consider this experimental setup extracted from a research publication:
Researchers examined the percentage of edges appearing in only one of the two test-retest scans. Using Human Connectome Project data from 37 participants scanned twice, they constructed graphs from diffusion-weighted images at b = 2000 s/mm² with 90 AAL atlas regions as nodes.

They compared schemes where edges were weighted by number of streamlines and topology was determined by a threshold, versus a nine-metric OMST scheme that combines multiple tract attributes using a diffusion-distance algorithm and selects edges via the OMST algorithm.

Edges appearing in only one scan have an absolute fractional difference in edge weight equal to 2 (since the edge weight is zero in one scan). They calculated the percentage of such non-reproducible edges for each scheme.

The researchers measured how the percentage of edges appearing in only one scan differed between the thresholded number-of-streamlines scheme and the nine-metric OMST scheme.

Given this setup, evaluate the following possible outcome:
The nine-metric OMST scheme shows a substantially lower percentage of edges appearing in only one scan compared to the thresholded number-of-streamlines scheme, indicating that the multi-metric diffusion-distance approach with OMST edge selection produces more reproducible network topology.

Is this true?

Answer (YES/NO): NO